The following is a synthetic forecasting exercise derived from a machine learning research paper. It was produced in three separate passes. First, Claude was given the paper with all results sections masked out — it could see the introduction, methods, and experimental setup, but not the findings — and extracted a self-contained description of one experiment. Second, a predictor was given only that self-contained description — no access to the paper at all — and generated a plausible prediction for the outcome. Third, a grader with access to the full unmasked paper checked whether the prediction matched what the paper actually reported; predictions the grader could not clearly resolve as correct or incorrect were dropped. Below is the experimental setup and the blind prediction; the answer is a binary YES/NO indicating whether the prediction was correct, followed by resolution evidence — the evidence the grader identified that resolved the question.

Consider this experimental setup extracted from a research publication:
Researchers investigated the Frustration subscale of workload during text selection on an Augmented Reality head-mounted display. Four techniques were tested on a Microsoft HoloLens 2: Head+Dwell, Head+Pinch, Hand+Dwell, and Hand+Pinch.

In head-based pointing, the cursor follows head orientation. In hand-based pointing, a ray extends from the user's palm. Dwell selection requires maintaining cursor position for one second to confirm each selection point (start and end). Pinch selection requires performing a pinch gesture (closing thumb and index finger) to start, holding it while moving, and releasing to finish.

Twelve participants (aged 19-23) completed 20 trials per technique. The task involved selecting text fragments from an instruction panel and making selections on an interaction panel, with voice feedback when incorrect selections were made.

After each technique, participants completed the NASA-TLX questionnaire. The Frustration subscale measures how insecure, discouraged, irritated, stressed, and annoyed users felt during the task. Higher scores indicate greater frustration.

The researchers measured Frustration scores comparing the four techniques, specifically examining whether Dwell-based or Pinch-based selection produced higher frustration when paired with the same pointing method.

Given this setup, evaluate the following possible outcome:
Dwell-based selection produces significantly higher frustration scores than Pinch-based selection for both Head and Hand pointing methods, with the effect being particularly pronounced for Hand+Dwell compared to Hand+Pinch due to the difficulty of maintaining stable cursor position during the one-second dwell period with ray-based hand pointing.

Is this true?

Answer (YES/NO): NO